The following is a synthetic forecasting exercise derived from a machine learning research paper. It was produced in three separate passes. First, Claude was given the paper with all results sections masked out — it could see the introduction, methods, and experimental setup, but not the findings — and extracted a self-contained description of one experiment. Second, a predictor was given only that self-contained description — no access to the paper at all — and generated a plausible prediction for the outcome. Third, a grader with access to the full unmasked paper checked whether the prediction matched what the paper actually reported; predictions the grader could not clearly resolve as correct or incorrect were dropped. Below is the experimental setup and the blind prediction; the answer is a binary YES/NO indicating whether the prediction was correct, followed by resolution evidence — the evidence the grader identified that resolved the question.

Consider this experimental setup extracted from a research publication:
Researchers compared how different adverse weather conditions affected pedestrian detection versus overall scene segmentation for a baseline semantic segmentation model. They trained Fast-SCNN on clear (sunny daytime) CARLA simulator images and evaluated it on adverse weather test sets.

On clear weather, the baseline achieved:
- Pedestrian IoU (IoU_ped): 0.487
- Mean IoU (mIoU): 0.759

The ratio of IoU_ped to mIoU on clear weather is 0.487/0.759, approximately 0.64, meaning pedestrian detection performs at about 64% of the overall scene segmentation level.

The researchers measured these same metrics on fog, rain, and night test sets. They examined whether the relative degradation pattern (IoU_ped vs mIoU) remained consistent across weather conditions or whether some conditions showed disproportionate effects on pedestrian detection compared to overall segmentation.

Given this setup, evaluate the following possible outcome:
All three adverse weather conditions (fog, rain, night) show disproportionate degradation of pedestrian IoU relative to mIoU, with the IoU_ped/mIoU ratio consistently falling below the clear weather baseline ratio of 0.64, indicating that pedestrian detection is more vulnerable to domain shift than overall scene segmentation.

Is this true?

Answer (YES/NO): NO